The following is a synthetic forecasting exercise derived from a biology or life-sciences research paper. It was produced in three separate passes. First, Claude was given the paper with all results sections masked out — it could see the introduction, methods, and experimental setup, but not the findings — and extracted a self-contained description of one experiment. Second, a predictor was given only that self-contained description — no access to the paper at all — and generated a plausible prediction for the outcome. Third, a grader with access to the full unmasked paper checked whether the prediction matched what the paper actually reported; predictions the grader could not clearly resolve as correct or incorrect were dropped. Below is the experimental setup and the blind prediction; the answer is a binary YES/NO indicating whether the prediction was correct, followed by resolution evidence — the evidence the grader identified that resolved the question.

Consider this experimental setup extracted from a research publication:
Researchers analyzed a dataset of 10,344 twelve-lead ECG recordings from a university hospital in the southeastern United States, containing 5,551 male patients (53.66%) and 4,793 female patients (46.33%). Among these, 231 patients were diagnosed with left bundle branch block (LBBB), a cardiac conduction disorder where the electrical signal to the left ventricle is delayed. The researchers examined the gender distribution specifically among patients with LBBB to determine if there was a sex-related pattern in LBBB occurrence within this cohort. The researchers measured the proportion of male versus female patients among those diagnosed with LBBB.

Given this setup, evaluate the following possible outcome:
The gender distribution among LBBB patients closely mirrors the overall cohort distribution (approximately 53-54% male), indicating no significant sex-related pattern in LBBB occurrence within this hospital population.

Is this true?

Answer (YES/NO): NO